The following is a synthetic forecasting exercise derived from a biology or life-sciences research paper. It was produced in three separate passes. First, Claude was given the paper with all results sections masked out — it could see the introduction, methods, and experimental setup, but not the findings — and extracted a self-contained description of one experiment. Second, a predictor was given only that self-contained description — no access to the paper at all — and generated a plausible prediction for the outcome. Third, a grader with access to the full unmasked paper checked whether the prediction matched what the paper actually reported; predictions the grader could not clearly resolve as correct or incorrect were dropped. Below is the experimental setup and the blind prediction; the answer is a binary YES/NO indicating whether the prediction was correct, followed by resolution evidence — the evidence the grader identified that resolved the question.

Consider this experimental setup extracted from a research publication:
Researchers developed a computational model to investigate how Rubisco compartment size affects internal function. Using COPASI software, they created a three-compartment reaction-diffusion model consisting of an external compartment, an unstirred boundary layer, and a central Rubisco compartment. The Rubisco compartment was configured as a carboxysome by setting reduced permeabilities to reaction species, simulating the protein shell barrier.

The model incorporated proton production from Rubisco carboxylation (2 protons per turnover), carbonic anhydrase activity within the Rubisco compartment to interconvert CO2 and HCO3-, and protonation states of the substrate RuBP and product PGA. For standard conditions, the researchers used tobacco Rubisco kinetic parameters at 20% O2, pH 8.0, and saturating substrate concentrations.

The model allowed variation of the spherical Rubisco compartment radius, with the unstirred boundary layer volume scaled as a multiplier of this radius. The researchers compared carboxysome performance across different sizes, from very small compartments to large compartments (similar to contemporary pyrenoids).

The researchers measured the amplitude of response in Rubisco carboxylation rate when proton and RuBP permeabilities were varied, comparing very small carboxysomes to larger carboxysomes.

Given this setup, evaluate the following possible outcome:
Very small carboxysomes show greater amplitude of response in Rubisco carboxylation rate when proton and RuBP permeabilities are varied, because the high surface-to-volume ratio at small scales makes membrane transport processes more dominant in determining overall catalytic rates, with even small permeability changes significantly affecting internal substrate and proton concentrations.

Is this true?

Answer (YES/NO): NO